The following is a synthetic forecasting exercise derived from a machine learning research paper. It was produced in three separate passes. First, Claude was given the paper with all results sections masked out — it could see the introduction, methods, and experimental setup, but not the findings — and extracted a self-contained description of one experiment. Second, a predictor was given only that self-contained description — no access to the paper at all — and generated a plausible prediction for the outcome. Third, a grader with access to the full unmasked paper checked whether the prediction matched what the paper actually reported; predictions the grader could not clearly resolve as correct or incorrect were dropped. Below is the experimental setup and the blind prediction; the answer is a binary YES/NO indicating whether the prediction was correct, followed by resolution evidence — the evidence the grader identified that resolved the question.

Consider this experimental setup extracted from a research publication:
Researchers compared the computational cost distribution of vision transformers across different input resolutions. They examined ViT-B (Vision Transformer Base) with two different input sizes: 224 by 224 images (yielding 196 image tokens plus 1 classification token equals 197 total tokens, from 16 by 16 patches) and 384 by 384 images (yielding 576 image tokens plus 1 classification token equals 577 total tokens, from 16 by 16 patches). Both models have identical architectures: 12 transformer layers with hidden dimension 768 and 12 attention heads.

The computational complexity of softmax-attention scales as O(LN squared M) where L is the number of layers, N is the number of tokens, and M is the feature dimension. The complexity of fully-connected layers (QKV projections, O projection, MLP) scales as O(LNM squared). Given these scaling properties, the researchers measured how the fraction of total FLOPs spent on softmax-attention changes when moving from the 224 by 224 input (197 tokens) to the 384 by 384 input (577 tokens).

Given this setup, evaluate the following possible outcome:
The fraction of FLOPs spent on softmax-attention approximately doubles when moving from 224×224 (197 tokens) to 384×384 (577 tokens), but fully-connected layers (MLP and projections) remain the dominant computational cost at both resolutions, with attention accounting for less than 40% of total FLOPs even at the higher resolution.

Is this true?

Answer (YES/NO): NO